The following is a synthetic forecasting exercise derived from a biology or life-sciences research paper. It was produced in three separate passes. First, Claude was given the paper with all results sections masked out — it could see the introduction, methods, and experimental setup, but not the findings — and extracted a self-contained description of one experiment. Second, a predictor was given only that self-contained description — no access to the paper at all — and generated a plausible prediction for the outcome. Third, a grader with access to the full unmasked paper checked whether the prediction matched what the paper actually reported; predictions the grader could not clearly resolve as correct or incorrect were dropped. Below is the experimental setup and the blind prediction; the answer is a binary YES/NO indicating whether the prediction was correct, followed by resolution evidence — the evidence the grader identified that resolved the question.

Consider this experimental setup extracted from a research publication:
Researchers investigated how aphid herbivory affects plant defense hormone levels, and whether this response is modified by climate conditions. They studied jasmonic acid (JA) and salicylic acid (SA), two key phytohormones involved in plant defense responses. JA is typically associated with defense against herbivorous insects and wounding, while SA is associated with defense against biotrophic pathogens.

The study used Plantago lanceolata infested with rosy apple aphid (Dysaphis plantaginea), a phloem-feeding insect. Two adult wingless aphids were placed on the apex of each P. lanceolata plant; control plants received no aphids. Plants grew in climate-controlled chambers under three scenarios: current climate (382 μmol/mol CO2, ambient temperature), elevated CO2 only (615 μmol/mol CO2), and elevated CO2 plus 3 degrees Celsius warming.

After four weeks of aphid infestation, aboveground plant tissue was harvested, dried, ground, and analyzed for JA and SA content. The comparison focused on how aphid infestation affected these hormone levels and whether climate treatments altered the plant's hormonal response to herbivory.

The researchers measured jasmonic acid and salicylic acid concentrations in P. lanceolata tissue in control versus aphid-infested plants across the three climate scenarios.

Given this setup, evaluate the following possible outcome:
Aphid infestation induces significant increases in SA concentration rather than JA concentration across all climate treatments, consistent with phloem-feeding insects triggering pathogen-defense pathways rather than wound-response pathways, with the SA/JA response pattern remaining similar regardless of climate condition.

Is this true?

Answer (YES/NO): NO